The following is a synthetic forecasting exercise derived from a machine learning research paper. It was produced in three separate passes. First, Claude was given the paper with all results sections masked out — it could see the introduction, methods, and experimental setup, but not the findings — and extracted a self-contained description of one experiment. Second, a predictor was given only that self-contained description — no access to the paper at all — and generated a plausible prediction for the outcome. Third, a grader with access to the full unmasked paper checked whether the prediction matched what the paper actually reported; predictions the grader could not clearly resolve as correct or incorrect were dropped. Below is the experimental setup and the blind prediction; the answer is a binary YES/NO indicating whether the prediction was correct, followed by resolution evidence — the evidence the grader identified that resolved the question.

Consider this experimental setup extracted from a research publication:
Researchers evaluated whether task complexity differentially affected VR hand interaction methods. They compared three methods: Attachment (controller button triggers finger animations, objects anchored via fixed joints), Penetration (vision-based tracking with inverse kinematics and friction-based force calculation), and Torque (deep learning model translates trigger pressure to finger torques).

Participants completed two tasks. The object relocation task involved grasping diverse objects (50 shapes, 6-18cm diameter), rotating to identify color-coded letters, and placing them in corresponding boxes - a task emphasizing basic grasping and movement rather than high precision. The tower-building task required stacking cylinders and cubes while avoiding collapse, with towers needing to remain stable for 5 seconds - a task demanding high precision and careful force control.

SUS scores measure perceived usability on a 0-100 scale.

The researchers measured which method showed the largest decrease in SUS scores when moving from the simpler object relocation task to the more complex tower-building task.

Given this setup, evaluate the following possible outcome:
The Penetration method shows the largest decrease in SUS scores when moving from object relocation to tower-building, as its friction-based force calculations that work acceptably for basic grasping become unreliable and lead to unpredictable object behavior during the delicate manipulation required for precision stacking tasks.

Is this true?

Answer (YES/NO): YES